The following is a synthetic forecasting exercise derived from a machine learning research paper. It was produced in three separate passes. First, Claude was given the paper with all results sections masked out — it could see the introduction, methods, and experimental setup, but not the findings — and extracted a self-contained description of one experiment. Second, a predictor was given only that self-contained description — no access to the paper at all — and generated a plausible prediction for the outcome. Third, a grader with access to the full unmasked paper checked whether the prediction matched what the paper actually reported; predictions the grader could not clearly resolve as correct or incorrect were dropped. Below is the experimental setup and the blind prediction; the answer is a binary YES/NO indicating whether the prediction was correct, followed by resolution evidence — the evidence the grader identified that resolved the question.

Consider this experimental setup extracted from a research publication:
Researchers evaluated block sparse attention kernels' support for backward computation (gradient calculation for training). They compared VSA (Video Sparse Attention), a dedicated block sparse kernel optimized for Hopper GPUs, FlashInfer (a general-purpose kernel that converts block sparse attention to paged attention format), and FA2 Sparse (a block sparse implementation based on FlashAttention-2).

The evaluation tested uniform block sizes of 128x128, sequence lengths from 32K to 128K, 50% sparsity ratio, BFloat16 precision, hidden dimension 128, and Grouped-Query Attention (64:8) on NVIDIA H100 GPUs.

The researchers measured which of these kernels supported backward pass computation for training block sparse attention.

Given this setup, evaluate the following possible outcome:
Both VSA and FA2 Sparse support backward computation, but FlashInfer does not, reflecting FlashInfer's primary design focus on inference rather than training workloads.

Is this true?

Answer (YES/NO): NO